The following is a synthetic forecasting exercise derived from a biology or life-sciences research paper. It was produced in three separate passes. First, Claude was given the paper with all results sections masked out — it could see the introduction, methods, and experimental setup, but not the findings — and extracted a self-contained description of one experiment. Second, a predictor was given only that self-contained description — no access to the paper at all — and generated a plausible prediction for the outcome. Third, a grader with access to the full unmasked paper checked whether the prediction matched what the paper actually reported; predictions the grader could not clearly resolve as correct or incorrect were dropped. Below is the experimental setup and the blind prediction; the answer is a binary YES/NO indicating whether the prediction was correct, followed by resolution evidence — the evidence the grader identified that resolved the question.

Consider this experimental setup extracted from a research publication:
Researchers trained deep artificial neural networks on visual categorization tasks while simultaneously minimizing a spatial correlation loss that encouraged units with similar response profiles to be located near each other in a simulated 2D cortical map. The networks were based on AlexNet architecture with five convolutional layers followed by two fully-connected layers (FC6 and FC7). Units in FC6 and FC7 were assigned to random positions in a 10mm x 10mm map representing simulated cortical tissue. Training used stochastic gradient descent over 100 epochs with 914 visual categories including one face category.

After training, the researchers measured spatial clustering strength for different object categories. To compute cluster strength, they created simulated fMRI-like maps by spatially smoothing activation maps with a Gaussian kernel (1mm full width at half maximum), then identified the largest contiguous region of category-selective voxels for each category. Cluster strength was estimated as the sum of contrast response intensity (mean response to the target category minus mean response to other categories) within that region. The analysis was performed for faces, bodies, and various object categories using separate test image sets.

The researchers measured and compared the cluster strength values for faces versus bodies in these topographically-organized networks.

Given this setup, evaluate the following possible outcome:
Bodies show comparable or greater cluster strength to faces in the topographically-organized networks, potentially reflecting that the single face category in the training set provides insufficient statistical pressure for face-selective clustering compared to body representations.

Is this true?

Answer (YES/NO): YES